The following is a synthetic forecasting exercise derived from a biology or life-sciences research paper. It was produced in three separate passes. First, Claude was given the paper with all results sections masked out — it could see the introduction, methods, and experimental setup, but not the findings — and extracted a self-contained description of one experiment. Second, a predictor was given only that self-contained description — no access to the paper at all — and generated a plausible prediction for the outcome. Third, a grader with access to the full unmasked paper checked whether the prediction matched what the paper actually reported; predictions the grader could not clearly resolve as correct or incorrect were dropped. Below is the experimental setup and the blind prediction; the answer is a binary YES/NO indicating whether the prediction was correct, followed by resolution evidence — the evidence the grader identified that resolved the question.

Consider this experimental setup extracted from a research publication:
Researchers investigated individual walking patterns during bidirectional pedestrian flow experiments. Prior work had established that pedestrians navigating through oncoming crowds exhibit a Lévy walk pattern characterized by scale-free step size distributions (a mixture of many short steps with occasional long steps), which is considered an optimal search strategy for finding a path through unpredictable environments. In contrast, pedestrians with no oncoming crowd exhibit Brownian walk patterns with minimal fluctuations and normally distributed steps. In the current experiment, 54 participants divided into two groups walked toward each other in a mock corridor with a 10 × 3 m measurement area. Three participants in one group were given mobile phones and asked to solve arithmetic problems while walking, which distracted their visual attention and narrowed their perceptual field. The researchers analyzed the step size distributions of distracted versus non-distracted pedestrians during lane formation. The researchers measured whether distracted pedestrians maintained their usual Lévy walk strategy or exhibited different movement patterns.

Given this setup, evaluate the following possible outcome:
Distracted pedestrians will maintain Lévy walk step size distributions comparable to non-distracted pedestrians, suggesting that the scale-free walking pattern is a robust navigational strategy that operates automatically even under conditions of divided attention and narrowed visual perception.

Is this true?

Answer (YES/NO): NO